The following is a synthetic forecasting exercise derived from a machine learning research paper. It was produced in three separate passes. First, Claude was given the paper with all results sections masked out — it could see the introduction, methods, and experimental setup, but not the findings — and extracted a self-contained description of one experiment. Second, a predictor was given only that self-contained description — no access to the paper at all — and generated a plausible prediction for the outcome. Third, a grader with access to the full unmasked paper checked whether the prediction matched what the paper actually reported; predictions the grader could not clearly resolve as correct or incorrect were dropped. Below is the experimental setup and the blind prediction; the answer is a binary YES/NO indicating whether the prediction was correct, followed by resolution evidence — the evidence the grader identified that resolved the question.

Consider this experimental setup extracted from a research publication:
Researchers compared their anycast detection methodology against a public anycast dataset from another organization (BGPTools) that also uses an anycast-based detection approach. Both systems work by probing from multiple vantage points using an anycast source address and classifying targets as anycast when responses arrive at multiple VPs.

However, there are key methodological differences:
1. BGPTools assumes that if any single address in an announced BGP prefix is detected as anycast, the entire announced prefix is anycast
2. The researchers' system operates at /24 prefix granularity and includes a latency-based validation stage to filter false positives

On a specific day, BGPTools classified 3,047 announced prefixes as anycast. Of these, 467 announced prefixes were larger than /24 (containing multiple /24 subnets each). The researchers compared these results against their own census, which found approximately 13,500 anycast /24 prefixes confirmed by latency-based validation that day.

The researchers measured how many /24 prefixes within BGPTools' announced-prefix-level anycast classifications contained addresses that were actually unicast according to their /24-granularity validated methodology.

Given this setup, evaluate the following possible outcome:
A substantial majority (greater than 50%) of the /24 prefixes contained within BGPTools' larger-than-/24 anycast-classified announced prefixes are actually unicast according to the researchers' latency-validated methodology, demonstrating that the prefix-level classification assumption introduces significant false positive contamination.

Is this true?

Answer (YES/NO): NO